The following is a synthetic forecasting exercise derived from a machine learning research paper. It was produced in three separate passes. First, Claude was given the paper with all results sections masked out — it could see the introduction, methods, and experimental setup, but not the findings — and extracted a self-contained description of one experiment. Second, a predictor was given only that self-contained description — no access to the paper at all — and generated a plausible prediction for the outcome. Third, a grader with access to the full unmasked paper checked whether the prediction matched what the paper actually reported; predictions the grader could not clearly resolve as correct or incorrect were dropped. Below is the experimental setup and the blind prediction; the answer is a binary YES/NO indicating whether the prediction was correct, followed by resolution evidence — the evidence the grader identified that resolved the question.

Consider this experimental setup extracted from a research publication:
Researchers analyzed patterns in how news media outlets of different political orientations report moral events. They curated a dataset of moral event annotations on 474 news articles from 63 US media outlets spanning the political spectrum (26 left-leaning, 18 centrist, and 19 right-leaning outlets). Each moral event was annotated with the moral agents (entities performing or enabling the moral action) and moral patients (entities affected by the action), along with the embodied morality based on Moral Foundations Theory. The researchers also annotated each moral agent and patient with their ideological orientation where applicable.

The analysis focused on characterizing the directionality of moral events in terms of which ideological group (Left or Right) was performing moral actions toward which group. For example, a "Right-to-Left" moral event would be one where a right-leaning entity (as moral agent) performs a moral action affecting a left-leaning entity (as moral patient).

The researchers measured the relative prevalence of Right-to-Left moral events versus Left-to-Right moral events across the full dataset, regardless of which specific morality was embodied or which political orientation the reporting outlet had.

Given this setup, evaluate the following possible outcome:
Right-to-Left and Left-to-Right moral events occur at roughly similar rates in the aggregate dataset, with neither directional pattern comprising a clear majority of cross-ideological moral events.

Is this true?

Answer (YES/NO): NO